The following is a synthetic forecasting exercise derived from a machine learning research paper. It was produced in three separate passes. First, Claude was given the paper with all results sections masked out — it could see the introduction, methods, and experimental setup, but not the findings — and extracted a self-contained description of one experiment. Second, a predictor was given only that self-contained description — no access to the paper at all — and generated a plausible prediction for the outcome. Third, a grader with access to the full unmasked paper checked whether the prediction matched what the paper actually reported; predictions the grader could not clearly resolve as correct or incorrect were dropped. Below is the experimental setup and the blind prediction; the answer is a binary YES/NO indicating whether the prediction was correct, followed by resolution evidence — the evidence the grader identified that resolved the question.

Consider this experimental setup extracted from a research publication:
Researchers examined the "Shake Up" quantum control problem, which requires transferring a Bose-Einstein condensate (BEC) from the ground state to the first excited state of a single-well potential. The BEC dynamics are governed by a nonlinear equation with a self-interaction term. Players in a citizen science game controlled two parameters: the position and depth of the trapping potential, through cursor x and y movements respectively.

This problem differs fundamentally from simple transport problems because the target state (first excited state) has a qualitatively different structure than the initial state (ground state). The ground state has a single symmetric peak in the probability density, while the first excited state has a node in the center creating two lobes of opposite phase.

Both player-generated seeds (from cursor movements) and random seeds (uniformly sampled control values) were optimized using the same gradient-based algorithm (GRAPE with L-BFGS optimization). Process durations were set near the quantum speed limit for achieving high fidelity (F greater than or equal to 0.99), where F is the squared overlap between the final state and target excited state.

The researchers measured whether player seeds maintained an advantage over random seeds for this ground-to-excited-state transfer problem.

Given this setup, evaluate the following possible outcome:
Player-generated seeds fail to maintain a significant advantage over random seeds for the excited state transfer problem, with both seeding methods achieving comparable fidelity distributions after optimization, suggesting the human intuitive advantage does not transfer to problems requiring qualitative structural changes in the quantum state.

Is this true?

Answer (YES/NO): NO